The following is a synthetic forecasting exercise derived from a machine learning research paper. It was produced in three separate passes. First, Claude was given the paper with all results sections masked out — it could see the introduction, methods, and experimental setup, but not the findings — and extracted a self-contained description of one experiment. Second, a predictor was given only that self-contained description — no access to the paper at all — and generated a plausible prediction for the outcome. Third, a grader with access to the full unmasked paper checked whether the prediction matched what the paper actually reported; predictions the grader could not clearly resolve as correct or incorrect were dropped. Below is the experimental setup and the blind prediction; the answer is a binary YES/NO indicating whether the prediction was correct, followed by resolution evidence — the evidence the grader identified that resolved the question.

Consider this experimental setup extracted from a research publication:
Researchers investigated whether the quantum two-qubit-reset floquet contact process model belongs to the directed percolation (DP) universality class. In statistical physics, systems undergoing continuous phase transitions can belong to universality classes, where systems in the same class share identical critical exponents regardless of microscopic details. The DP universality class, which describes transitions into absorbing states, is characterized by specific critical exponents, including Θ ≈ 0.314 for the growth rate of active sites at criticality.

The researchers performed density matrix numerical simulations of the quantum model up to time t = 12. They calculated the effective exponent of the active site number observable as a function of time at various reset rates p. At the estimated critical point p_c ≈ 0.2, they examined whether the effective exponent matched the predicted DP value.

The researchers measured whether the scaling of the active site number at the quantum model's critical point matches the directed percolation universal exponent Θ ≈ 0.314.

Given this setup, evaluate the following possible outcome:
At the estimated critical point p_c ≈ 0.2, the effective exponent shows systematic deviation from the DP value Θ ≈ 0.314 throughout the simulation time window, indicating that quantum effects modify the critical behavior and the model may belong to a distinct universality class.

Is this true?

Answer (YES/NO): NO